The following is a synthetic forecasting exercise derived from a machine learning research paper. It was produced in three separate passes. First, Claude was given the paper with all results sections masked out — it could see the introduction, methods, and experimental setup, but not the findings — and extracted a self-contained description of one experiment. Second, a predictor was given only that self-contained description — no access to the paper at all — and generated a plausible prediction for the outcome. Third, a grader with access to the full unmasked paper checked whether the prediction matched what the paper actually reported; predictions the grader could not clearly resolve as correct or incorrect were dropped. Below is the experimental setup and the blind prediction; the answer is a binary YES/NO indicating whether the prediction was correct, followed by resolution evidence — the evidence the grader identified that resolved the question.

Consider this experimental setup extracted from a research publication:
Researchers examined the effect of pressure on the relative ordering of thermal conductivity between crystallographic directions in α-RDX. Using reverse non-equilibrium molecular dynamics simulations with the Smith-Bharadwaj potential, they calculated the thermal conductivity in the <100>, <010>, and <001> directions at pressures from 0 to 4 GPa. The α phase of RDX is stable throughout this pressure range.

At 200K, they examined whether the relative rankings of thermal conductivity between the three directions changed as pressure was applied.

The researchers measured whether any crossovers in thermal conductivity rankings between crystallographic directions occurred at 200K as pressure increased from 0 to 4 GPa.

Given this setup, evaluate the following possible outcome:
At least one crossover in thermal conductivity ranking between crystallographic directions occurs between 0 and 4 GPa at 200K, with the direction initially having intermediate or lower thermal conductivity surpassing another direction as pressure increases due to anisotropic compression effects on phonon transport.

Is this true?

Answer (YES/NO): YES